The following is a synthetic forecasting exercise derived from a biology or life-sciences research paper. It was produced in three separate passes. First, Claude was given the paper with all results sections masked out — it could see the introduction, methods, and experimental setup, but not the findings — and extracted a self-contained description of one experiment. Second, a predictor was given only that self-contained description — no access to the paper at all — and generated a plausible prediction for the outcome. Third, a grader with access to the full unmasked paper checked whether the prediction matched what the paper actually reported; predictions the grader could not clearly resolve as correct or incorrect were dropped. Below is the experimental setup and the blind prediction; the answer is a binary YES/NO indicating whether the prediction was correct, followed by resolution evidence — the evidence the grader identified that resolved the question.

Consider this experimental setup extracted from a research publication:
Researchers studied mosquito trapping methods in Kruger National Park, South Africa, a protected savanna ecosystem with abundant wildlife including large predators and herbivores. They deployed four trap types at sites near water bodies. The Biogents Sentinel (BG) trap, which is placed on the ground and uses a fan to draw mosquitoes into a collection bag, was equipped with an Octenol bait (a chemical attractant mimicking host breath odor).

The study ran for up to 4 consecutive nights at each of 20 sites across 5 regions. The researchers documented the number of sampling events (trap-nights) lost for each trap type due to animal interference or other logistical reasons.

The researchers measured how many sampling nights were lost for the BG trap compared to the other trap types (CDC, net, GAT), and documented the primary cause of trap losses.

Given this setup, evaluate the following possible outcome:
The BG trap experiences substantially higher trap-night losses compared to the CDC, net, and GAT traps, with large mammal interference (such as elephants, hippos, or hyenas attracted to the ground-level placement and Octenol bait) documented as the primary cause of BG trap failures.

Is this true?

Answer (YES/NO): YES